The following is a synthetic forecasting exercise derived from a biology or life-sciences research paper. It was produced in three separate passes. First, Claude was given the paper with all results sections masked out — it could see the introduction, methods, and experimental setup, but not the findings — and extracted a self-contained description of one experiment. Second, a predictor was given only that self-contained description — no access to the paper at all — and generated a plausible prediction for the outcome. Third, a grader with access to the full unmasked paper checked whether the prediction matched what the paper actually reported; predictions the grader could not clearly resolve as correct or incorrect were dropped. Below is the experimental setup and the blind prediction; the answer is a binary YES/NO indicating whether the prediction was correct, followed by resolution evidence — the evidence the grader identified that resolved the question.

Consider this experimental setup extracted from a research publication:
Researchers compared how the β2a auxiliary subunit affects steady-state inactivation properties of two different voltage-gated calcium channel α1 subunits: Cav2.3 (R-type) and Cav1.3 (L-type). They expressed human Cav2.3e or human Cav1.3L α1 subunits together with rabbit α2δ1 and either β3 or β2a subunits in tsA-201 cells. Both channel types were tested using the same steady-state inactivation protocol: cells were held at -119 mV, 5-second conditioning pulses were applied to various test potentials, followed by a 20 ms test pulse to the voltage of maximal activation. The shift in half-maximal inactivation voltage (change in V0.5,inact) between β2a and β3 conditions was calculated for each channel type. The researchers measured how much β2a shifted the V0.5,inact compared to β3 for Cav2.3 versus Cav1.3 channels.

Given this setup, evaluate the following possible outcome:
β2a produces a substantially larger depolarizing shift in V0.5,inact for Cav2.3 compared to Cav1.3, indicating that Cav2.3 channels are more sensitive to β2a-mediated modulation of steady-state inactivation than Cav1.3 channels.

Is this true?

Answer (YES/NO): YES